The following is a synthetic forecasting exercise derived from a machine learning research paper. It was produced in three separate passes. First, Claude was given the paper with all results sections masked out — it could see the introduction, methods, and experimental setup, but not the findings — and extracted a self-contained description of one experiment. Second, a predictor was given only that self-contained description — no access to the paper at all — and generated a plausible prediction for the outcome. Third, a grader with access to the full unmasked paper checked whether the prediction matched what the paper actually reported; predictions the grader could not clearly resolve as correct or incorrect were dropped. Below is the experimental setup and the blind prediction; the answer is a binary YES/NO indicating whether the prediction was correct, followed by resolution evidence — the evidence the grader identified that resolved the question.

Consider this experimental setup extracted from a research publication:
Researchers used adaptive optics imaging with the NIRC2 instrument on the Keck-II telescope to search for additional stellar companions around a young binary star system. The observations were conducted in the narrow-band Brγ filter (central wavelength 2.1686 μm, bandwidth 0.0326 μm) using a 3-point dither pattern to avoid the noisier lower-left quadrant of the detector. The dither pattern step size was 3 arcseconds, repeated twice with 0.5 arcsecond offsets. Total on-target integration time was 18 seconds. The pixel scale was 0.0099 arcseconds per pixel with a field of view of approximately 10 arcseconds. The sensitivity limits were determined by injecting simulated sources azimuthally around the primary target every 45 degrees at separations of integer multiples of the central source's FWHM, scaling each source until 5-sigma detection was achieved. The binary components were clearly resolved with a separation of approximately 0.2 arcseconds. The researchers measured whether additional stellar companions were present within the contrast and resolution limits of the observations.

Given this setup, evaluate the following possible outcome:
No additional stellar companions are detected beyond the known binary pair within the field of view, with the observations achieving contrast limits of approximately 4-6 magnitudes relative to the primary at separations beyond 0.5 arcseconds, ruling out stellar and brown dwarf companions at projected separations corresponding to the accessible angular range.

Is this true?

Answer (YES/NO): NO